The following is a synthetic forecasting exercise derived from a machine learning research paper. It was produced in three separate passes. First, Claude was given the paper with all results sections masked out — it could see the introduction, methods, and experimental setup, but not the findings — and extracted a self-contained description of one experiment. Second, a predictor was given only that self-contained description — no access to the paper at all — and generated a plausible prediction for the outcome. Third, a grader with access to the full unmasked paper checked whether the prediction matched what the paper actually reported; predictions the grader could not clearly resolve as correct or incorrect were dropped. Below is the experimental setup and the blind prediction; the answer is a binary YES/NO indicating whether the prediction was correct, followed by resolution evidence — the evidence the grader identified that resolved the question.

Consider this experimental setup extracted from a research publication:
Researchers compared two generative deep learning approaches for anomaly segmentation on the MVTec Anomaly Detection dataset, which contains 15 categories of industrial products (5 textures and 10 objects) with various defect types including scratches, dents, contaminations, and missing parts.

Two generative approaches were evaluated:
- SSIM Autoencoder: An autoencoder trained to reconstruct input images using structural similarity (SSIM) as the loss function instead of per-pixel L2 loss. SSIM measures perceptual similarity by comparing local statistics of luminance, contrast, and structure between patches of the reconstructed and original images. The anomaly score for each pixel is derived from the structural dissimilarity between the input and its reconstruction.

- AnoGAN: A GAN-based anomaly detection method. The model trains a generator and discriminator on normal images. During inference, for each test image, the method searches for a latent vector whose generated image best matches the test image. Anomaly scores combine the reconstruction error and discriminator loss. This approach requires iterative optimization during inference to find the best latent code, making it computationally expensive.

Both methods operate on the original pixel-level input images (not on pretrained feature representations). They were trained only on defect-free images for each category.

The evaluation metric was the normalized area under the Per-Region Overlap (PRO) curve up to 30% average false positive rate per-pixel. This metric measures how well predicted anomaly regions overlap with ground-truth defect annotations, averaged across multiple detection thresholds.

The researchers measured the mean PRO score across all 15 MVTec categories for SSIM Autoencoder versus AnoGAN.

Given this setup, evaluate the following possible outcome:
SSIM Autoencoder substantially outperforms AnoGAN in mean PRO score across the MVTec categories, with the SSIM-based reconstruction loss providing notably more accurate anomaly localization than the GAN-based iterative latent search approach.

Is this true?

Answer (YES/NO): YES